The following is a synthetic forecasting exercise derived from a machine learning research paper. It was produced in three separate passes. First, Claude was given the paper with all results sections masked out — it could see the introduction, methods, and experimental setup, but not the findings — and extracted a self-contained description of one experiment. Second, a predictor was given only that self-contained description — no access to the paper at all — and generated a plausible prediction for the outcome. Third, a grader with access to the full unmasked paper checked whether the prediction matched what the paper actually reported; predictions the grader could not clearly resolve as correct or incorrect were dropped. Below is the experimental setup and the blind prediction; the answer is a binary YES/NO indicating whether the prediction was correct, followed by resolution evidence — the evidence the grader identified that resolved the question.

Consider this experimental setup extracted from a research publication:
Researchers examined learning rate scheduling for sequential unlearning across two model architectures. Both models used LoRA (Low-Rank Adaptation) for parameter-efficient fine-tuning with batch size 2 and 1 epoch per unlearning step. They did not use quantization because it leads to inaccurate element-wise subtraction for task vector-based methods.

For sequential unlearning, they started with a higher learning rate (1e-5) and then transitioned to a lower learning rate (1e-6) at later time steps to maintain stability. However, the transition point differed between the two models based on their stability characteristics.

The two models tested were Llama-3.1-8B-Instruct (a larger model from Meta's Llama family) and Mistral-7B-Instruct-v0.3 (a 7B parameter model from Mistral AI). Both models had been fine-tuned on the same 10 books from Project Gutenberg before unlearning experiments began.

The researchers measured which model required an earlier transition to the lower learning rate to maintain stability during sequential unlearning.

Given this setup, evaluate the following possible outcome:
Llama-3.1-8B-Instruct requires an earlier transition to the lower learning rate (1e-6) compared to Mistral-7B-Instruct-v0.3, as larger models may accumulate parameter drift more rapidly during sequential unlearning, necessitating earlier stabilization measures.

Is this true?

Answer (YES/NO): NO